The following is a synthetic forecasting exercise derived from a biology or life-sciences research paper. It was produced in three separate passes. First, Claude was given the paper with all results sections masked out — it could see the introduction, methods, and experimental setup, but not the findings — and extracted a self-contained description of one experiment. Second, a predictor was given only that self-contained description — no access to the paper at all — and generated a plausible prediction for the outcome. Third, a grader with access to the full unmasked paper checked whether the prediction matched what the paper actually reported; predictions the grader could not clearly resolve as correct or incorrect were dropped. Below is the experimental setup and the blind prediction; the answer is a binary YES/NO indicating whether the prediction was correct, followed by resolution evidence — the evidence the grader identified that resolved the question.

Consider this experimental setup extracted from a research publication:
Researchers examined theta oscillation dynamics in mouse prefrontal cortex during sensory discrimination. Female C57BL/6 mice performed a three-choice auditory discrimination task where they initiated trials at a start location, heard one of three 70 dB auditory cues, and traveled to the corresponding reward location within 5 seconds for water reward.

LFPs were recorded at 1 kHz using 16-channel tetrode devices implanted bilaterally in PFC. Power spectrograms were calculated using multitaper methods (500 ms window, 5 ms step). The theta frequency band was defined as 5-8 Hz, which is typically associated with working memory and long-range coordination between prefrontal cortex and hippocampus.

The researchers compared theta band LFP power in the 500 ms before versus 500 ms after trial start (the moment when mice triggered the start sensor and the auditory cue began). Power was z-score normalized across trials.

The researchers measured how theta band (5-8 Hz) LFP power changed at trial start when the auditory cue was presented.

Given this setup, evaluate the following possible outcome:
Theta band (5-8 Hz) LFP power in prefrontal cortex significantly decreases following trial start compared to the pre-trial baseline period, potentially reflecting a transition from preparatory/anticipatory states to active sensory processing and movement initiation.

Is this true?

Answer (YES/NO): YES